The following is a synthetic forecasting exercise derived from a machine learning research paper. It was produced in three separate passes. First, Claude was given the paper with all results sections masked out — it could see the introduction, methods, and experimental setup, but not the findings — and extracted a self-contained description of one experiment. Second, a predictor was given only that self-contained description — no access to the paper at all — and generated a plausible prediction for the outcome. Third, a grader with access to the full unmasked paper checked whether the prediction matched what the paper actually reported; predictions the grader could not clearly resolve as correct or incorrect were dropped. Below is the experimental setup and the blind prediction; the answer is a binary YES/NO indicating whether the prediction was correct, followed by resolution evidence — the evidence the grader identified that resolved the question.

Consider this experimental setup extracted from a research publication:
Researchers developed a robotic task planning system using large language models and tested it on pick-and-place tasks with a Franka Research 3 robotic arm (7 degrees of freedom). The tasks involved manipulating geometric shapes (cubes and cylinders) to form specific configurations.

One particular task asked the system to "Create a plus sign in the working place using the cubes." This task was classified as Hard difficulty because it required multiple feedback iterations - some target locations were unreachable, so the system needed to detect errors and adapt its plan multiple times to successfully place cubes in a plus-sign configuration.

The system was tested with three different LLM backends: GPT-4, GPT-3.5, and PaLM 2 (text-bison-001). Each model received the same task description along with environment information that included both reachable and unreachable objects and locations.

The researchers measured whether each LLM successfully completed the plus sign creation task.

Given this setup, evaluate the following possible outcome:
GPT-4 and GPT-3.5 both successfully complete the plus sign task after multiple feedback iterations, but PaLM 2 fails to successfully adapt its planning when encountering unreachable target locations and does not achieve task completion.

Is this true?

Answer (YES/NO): NO